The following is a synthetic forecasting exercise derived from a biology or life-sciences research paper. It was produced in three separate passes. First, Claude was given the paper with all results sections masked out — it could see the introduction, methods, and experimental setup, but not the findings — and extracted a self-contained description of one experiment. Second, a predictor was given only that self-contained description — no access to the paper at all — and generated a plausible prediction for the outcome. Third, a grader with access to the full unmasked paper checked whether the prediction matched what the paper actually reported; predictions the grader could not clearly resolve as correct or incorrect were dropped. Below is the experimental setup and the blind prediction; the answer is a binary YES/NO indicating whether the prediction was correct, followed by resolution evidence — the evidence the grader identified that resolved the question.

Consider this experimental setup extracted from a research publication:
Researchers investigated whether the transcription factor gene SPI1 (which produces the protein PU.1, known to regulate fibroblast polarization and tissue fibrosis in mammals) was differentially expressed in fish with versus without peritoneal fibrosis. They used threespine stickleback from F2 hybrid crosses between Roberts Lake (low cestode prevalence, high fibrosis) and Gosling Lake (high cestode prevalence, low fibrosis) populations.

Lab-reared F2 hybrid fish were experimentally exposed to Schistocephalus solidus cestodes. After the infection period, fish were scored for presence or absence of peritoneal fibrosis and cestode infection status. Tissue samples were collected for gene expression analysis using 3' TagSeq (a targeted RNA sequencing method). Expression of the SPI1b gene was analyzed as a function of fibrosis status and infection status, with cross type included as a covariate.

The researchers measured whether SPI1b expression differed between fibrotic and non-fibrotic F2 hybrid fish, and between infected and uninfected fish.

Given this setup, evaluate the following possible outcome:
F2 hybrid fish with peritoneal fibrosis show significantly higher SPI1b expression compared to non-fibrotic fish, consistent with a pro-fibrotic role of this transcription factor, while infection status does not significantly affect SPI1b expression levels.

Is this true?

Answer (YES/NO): NO